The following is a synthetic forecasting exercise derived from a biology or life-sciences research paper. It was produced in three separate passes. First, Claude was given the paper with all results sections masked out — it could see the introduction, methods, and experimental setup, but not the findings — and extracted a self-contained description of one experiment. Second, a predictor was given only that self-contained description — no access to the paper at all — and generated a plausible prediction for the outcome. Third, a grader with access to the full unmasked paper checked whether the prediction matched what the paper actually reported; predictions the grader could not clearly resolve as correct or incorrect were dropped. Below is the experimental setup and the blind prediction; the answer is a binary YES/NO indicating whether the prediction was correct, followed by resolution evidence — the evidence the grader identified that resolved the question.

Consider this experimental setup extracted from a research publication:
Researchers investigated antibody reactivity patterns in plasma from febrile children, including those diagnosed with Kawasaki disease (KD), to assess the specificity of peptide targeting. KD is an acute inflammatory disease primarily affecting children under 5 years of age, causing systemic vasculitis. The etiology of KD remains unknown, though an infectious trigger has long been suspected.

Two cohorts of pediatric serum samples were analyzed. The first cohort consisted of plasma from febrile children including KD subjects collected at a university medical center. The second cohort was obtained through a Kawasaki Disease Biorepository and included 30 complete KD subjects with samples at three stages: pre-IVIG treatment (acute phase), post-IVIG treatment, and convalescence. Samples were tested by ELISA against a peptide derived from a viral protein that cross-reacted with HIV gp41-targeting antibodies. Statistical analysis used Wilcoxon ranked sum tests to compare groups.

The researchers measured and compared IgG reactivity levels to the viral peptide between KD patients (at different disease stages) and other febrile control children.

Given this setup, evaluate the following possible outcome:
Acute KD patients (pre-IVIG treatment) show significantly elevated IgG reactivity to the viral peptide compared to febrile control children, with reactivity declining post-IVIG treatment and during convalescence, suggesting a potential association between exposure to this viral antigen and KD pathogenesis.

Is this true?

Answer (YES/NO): NO